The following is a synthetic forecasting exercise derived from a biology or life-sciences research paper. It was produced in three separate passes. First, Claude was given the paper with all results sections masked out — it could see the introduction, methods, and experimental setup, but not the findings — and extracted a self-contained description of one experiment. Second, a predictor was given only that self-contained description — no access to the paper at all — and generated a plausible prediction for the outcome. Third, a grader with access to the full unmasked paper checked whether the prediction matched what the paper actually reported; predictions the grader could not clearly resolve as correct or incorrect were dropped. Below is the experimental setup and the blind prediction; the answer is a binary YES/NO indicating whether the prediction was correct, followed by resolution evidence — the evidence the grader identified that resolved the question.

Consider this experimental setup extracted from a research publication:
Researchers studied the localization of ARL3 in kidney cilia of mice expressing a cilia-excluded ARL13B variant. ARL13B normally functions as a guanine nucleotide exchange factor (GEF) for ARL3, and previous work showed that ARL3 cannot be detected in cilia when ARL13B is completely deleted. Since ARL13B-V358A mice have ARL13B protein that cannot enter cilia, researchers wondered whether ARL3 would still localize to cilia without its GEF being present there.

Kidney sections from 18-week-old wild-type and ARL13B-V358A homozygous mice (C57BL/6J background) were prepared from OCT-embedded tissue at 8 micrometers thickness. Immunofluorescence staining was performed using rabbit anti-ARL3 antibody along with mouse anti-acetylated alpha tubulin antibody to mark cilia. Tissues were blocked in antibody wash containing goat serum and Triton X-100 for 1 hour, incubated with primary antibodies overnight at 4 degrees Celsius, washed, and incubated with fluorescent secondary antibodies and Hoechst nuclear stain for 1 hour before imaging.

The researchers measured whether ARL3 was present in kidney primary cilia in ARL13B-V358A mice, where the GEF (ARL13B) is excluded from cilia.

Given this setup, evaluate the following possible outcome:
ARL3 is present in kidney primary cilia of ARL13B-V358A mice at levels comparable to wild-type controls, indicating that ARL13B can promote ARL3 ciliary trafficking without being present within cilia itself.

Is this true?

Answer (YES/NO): NO